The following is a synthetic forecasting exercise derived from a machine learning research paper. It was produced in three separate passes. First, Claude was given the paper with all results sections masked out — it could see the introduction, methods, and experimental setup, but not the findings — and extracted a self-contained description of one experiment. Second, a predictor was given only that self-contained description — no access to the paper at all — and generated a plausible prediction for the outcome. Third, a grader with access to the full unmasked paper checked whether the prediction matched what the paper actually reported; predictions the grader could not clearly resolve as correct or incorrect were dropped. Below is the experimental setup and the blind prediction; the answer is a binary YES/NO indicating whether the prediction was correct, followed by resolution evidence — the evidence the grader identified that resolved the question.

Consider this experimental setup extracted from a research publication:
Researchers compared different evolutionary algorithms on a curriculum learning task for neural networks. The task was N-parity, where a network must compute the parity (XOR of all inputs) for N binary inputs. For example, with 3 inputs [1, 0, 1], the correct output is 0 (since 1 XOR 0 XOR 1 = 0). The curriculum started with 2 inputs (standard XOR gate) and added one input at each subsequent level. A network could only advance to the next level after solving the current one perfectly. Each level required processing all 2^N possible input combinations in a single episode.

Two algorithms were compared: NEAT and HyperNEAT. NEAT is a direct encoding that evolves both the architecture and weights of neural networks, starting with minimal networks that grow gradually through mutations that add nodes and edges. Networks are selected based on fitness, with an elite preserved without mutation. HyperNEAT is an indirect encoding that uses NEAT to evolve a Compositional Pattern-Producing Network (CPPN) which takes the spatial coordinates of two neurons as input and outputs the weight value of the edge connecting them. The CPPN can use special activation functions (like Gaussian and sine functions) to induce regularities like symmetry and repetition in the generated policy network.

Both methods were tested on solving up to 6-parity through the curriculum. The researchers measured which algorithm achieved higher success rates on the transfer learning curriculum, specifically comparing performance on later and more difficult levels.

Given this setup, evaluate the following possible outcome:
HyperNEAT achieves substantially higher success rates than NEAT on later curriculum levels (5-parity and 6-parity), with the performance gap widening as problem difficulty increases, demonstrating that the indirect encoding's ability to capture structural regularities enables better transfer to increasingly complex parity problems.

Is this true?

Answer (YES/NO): NO